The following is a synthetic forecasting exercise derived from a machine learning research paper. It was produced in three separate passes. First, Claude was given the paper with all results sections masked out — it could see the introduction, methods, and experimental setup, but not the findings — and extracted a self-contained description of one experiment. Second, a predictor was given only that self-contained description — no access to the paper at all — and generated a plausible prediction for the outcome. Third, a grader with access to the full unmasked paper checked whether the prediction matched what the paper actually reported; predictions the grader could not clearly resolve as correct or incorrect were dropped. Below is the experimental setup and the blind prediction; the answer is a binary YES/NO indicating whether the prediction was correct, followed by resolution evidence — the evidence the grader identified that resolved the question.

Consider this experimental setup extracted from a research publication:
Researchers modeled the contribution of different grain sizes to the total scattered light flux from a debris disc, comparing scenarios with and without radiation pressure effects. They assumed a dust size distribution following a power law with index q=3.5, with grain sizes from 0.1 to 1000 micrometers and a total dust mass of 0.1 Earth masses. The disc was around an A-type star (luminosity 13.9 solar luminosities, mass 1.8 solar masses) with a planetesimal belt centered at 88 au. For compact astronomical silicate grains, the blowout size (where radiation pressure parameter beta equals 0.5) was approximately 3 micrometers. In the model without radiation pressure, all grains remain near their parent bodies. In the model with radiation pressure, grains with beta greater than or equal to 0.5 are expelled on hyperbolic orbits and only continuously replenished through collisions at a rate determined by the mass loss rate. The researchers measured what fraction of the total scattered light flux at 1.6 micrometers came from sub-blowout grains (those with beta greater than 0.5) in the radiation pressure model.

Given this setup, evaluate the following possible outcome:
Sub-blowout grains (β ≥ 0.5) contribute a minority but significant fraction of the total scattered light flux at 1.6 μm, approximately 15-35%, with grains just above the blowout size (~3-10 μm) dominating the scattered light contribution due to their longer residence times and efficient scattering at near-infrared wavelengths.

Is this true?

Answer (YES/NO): NO